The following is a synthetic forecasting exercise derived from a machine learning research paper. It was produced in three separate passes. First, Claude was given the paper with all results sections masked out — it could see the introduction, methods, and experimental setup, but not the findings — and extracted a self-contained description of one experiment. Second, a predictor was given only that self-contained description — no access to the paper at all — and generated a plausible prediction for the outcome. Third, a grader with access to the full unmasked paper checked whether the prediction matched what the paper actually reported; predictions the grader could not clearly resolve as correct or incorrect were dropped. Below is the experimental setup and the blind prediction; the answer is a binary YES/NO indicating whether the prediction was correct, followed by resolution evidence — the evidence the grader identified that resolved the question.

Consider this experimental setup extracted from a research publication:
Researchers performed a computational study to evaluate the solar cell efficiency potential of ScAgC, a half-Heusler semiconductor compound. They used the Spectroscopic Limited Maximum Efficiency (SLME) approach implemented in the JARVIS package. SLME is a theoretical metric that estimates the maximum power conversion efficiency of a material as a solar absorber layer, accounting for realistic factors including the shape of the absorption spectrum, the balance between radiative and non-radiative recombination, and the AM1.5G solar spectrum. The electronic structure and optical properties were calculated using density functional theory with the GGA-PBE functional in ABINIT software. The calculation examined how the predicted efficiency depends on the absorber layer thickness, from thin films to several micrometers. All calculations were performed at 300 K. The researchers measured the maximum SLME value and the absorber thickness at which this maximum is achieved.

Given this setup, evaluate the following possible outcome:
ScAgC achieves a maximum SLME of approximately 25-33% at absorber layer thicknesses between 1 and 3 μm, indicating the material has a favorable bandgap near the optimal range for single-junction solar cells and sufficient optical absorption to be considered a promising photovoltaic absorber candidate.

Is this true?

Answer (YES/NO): YES